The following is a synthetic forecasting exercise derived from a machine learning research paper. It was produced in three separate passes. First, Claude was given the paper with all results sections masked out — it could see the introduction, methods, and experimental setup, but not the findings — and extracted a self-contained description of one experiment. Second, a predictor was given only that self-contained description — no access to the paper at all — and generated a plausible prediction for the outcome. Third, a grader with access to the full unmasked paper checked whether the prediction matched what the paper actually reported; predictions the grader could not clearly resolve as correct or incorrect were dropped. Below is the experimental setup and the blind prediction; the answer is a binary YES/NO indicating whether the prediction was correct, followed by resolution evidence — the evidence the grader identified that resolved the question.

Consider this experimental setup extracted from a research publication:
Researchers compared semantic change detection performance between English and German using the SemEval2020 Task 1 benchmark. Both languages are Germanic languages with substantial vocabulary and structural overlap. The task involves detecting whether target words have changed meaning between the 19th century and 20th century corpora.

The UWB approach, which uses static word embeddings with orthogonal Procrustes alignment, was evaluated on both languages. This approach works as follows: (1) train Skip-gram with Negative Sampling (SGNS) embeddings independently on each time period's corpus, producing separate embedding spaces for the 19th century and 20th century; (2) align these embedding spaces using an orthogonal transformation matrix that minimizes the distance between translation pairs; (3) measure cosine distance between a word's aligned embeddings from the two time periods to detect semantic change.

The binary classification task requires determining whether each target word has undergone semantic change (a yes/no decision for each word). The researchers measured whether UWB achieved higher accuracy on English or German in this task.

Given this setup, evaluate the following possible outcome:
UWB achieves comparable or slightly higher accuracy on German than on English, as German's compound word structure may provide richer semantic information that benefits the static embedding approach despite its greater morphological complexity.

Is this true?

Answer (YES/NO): NO